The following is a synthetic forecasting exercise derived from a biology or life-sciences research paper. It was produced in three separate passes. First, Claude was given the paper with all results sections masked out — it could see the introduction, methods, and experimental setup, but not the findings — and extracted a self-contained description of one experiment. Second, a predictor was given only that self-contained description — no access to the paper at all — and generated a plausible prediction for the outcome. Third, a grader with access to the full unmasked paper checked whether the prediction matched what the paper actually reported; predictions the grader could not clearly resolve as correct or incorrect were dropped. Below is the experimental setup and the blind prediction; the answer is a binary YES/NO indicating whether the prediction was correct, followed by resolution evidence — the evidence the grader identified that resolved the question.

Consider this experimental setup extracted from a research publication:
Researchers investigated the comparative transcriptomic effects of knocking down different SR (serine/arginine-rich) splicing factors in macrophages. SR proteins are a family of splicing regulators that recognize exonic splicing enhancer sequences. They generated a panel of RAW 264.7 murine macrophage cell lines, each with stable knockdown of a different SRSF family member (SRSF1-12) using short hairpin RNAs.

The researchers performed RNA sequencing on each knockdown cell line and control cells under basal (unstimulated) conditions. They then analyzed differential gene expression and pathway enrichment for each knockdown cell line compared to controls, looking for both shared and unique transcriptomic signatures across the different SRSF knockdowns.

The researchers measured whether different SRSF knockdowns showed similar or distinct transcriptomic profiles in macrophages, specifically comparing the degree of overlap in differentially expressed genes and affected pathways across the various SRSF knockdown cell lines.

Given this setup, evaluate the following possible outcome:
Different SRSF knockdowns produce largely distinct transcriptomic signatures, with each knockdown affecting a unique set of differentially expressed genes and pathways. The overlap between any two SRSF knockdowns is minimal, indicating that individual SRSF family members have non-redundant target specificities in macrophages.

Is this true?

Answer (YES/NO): YES